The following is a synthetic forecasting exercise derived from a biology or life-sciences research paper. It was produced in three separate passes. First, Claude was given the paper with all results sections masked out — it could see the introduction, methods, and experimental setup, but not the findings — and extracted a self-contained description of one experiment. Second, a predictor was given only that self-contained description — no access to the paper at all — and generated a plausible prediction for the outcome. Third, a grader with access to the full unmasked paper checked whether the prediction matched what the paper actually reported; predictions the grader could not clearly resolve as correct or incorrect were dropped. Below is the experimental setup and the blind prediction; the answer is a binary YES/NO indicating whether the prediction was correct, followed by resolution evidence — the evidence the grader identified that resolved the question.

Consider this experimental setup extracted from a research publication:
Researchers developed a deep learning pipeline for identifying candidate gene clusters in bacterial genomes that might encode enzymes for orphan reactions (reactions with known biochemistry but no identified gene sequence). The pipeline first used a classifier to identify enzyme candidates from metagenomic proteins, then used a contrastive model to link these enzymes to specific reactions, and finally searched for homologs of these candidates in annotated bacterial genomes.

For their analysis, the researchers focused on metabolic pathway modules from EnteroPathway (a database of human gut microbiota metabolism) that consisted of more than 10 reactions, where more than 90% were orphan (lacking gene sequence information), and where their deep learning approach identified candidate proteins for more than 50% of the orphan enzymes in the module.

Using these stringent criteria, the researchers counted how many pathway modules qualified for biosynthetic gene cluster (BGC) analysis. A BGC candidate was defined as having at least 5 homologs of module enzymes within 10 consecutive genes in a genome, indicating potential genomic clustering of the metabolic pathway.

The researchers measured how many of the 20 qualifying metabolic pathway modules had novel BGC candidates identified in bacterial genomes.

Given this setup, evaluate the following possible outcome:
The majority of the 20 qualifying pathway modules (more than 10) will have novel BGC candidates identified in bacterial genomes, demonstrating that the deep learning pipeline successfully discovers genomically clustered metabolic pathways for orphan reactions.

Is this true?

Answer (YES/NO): YES